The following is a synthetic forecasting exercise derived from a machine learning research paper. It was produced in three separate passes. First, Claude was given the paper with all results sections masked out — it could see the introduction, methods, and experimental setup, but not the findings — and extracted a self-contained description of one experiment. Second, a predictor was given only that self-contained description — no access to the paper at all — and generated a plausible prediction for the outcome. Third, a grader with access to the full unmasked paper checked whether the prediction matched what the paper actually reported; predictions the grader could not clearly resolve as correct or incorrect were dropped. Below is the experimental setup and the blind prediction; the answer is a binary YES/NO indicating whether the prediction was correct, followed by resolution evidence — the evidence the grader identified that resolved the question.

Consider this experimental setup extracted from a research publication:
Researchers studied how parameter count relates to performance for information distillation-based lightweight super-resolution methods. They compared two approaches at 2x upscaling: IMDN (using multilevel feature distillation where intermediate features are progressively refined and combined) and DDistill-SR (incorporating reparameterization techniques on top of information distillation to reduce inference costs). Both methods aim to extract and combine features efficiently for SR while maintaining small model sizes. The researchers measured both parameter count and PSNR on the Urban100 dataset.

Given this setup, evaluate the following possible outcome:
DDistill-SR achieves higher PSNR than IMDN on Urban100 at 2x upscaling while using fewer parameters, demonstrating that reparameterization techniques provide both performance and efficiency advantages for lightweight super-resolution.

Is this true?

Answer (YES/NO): YES